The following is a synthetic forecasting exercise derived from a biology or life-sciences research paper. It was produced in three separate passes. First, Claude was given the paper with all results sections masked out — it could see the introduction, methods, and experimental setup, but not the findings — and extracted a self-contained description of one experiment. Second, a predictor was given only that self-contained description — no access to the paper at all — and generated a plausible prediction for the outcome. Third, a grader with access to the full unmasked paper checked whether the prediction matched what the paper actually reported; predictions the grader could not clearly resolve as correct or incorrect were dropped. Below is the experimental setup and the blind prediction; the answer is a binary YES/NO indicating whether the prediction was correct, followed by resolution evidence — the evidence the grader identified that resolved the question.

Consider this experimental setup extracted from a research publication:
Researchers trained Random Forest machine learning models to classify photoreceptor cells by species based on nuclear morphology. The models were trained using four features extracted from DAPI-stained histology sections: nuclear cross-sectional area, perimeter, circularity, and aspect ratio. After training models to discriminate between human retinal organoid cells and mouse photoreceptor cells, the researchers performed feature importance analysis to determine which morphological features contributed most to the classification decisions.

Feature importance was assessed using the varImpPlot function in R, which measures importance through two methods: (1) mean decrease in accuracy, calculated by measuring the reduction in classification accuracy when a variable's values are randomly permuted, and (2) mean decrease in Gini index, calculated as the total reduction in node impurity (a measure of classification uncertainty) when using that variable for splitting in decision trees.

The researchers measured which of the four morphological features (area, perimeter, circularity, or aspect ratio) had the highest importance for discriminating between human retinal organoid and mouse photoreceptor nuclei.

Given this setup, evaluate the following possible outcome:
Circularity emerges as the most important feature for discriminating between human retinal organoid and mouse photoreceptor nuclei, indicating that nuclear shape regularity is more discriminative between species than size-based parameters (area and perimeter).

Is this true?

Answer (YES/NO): NO